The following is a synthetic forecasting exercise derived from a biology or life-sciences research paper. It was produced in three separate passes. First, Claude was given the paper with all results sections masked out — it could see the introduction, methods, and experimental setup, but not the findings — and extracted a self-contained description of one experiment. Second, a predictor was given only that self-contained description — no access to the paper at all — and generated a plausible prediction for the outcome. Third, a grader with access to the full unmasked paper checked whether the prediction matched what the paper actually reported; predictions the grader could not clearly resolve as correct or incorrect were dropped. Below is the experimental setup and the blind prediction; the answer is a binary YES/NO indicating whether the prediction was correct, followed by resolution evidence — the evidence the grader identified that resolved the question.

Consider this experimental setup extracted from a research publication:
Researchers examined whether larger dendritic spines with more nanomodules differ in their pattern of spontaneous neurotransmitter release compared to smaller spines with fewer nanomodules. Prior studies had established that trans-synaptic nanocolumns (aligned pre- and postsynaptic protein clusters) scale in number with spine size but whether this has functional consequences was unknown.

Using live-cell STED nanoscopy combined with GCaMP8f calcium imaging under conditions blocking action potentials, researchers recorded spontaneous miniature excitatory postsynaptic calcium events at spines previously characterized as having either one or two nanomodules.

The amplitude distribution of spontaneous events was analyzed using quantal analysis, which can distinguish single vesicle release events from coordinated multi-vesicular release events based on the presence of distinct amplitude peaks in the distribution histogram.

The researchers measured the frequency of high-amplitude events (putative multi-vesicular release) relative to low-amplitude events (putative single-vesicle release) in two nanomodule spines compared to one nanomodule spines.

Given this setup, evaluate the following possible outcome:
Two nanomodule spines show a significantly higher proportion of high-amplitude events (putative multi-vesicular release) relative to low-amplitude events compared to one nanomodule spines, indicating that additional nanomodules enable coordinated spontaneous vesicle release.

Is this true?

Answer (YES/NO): YES